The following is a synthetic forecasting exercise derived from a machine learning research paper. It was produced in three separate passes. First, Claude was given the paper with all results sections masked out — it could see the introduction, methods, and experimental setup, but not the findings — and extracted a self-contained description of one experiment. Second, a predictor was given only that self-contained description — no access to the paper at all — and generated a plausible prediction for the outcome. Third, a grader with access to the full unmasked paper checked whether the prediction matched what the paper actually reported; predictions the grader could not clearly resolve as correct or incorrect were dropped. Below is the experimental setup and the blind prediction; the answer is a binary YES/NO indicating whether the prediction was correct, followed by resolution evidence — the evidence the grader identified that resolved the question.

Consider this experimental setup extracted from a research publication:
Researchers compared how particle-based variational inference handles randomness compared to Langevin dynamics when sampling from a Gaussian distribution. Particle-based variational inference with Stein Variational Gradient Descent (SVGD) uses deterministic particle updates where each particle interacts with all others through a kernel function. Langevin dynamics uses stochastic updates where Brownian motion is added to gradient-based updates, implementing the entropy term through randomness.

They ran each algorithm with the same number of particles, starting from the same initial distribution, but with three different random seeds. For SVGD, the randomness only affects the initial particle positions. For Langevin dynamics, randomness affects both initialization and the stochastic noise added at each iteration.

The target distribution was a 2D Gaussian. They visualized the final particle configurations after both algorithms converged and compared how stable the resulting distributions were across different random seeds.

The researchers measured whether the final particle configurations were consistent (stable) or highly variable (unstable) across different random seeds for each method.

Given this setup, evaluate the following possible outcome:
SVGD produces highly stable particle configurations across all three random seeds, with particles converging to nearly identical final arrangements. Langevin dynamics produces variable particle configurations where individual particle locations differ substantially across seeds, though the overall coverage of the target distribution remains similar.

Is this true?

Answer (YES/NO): YES